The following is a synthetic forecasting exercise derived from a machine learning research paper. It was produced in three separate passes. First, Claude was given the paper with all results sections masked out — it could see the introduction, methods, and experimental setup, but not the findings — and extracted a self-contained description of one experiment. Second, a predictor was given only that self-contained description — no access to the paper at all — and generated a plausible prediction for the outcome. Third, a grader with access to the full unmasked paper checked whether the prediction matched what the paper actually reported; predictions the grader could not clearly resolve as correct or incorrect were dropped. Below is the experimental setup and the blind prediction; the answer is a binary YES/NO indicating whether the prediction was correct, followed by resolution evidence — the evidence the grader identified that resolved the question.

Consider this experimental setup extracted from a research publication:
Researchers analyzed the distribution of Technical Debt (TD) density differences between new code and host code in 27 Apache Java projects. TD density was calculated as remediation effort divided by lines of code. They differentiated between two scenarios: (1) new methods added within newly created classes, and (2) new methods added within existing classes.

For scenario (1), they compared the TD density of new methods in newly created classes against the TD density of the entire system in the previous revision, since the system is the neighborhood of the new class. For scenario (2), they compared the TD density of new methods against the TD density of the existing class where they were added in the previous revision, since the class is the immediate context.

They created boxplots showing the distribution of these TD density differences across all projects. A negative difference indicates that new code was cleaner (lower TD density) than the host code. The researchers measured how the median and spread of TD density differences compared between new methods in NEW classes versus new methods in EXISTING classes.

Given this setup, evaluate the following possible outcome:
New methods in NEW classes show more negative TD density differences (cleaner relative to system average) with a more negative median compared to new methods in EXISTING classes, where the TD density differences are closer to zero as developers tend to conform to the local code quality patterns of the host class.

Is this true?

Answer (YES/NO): NO